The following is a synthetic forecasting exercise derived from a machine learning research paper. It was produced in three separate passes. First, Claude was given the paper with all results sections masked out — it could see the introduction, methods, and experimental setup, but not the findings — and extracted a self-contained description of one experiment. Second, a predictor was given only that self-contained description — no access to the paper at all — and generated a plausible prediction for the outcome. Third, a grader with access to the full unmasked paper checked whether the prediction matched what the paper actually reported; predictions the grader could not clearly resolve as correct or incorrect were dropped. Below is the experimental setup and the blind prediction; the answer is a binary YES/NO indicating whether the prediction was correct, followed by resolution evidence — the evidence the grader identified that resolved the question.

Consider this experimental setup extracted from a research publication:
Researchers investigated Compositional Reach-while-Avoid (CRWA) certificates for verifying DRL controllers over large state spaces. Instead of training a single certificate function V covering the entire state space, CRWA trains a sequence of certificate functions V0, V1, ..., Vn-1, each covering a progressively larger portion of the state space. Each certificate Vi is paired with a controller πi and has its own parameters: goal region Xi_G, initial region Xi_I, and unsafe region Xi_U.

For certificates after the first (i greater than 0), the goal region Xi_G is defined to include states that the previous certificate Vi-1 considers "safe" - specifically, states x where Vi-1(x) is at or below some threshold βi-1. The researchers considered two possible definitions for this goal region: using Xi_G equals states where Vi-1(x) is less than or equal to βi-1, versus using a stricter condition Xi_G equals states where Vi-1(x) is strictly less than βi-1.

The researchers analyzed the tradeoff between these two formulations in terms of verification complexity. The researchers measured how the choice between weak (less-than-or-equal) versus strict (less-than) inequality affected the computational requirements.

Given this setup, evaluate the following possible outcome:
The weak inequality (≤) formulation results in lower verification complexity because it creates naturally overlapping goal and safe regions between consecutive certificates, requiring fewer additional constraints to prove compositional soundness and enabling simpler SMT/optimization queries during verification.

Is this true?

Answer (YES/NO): NO